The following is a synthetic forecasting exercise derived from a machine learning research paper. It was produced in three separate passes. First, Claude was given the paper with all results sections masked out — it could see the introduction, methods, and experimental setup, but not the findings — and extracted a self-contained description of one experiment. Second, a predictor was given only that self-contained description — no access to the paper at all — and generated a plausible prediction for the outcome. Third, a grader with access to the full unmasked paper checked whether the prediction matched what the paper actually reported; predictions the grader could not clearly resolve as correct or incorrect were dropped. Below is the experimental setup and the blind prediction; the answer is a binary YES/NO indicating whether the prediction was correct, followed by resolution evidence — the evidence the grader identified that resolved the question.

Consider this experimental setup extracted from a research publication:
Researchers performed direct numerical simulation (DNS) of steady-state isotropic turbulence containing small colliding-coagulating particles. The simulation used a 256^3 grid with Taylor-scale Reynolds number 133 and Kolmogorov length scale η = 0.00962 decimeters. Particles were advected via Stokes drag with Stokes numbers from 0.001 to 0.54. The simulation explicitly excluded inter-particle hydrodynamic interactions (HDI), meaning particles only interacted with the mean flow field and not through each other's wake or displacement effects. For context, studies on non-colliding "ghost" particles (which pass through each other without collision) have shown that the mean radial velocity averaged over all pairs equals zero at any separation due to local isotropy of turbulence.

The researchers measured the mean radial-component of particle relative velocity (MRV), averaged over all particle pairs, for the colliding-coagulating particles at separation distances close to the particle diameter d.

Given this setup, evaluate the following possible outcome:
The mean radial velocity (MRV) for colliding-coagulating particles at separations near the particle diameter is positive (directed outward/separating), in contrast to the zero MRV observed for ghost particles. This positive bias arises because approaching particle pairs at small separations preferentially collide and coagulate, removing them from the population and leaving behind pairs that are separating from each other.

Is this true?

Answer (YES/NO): NO